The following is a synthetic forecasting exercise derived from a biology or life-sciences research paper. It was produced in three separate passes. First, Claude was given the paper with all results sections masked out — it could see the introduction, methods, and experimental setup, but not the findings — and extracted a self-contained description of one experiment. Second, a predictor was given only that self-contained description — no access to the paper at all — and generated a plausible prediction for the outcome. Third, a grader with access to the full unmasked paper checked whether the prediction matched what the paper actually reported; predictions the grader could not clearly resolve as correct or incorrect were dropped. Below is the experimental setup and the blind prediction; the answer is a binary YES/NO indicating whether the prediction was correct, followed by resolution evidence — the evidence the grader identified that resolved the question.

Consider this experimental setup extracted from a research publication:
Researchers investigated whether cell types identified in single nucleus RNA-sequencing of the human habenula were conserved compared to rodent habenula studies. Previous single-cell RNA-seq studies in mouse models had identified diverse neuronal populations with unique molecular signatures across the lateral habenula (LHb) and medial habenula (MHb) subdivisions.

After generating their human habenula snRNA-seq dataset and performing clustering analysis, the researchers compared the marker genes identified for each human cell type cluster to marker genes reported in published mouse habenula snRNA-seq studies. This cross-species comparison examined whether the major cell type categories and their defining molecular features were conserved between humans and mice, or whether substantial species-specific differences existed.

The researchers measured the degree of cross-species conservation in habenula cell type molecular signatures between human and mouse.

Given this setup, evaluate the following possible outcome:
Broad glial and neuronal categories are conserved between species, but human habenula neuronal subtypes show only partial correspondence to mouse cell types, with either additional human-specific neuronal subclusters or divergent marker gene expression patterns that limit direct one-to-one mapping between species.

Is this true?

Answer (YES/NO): YES